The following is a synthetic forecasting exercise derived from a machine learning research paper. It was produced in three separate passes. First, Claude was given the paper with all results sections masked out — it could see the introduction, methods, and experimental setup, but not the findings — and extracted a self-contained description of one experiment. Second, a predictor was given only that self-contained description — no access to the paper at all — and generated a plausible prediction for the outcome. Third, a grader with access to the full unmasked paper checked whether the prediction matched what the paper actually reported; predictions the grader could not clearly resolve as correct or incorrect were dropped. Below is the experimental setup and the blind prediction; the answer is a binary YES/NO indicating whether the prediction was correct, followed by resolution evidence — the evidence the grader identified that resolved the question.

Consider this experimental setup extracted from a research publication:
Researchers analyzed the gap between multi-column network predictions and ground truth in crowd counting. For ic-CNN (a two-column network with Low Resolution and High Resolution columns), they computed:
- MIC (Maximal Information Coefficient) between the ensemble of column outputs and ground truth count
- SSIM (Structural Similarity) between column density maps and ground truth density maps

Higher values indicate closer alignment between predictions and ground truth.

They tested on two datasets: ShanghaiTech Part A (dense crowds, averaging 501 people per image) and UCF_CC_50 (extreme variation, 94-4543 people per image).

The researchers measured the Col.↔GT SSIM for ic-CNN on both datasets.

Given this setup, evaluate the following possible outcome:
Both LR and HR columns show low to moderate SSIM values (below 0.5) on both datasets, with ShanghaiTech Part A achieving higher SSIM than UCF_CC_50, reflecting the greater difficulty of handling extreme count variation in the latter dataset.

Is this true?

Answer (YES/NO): NO